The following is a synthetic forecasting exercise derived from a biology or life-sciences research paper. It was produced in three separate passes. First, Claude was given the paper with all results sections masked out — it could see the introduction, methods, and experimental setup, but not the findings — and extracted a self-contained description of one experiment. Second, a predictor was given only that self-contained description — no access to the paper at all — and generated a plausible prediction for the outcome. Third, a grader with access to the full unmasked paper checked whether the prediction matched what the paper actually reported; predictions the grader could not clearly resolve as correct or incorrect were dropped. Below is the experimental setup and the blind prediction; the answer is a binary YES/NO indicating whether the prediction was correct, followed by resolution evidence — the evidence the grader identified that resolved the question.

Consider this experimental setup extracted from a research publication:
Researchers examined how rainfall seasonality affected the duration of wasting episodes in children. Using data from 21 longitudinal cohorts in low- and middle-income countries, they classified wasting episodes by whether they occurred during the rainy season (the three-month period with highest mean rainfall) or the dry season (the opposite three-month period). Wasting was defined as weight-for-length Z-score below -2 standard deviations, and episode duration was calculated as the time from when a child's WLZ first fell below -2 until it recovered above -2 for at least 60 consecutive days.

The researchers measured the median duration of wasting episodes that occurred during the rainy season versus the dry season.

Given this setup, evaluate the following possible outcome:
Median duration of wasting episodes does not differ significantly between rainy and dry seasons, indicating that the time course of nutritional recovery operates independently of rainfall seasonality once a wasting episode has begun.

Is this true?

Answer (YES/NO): NO